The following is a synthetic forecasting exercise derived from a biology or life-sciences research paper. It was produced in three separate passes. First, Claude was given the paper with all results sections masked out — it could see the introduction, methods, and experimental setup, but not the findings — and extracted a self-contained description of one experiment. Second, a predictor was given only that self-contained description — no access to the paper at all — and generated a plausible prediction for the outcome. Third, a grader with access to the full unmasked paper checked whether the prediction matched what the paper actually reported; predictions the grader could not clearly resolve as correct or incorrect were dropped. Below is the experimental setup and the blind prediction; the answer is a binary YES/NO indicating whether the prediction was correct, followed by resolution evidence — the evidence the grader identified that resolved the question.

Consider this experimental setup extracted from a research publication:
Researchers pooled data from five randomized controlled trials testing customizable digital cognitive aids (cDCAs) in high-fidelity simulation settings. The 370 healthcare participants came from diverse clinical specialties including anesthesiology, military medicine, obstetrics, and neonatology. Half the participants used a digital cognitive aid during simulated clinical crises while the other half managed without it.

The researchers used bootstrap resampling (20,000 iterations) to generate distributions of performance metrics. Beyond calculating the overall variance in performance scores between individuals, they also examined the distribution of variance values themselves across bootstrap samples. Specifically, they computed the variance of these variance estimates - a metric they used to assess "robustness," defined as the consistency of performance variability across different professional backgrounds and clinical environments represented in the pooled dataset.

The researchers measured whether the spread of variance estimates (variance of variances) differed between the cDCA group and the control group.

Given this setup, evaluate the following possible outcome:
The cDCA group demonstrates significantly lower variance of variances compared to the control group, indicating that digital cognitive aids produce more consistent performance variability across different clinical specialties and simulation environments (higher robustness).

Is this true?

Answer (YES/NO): YES